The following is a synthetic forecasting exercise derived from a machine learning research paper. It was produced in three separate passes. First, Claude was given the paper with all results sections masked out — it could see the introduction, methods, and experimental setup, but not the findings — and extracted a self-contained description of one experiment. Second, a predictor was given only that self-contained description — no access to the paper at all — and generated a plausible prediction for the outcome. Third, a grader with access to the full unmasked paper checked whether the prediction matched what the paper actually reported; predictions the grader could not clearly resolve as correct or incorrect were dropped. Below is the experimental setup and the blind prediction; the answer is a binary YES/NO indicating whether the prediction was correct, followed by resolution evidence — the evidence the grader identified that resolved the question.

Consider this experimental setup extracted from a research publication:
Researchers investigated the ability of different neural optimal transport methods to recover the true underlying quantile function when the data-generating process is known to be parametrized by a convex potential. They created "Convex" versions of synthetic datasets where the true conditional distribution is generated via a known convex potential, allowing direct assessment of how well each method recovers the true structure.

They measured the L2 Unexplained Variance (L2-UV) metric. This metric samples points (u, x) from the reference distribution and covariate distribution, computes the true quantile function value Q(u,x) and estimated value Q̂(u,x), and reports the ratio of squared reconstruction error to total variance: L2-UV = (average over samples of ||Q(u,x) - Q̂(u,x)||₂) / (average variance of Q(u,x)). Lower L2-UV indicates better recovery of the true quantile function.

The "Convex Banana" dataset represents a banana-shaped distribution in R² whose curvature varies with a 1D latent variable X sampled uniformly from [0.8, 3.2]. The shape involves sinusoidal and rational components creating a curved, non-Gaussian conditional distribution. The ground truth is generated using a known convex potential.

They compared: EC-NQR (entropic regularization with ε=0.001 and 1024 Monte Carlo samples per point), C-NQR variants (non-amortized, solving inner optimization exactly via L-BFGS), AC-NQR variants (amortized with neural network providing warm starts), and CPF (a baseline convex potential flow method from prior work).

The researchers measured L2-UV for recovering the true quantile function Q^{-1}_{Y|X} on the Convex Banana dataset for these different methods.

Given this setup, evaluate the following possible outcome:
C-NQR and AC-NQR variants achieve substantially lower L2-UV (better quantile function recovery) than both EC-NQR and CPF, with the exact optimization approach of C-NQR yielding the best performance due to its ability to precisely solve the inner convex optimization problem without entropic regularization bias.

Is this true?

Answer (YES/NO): NO